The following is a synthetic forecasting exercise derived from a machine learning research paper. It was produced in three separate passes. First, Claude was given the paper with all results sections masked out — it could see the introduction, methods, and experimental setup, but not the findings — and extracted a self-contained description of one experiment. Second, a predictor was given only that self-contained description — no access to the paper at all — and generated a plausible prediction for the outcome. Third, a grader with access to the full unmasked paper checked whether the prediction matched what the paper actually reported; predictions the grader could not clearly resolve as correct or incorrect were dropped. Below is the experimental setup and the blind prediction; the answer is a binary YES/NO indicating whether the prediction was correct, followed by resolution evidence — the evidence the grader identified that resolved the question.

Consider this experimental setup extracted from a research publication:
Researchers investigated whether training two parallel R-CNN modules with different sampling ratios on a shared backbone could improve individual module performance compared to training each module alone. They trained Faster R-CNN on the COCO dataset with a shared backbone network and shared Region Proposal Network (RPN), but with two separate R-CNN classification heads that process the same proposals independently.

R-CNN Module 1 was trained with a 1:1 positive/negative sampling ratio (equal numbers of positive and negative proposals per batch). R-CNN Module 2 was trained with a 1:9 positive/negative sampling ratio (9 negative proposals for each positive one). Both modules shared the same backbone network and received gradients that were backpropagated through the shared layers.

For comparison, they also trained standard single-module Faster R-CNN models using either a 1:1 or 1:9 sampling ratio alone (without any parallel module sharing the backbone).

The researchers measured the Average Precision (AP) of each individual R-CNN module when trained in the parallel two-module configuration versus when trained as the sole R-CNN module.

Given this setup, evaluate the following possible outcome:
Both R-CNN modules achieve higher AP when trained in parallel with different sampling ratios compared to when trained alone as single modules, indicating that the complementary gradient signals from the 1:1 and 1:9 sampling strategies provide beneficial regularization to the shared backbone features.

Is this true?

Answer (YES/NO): YES